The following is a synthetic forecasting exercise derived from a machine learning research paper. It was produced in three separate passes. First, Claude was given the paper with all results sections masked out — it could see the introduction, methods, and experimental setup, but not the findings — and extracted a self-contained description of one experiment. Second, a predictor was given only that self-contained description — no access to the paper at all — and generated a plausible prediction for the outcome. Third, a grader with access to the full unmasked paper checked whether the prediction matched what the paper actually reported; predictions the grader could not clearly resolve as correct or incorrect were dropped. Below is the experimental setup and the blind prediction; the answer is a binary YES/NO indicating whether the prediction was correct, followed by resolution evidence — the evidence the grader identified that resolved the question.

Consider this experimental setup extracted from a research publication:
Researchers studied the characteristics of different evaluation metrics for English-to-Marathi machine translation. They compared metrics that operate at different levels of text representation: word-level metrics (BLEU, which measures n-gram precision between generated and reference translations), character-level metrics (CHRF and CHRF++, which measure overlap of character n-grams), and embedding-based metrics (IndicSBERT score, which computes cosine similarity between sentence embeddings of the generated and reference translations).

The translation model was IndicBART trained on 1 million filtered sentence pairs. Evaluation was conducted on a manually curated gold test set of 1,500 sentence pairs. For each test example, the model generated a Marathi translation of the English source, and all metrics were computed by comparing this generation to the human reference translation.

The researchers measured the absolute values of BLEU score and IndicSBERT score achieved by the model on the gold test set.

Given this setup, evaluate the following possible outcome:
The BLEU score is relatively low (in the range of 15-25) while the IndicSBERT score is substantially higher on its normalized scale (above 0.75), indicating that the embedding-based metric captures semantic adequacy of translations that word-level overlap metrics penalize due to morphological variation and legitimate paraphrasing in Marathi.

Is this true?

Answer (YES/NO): NO